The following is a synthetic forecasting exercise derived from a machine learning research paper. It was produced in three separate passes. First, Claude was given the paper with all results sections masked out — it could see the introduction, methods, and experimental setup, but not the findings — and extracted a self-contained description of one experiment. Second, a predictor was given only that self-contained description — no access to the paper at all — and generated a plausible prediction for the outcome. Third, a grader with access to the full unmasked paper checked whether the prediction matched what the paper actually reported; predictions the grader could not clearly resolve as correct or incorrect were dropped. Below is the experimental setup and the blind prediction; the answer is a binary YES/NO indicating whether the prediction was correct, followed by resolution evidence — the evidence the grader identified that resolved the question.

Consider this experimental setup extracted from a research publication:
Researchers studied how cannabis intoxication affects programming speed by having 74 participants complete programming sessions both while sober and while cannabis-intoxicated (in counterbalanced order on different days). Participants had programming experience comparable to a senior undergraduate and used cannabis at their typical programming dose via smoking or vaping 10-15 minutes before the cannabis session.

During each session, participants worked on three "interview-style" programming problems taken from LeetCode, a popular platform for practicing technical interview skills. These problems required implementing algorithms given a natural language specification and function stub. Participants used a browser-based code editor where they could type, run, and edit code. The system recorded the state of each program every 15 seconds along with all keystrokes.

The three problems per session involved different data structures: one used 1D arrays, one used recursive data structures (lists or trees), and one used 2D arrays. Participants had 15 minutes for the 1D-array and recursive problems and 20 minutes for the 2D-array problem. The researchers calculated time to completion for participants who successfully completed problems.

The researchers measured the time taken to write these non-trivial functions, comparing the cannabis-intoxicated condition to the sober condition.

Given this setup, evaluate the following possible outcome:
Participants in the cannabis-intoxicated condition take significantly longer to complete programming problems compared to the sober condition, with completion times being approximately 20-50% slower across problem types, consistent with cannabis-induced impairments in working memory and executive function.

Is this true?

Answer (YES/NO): NO